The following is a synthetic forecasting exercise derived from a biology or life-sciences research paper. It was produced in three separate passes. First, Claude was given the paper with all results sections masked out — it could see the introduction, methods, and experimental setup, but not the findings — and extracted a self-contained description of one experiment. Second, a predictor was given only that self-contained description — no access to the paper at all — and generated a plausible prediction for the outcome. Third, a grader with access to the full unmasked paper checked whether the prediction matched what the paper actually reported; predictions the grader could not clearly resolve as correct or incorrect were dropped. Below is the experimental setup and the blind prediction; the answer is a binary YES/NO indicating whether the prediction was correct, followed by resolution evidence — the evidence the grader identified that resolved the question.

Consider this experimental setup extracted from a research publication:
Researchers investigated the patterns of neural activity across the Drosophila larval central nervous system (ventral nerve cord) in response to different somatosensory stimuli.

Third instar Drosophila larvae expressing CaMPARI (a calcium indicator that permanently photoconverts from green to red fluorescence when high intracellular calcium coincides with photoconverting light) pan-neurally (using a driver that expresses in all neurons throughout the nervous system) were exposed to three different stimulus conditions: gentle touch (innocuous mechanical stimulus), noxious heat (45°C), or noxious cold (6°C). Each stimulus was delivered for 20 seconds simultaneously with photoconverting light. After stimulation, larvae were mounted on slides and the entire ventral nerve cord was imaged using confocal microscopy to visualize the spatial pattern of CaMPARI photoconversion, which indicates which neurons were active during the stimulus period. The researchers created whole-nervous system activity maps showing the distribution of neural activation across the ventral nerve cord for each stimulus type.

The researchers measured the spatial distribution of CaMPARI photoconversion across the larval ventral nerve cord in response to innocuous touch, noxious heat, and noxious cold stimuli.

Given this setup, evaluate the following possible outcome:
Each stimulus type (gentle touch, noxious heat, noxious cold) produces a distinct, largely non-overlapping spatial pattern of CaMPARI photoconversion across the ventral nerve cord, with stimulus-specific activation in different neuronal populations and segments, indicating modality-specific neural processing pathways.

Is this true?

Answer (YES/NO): NO